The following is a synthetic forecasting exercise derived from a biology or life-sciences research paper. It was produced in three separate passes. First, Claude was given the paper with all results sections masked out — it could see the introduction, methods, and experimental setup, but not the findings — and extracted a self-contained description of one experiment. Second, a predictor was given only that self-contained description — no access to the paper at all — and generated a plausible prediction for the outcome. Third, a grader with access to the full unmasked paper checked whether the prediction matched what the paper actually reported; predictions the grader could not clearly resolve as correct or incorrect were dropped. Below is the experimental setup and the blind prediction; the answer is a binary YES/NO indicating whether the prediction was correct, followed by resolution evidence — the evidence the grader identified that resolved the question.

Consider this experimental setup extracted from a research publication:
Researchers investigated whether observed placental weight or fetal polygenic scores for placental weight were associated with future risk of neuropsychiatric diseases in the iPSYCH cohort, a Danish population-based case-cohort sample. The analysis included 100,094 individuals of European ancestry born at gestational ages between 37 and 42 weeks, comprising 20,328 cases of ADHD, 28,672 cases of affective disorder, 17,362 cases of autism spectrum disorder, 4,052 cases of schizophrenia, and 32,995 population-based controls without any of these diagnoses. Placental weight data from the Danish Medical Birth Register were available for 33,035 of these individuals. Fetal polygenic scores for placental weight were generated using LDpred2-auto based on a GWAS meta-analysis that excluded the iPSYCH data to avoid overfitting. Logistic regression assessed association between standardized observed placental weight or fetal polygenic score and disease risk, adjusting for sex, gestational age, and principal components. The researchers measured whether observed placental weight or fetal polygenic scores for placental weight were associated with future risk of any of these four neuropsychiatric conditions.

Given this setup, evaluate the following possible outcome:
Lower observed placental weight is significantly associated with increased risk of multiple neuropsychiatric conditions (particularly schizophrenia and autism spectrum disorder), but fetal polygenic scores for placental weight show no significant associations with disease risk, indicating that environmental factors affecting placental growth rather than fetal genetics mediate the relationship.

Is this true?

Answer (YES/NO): NO